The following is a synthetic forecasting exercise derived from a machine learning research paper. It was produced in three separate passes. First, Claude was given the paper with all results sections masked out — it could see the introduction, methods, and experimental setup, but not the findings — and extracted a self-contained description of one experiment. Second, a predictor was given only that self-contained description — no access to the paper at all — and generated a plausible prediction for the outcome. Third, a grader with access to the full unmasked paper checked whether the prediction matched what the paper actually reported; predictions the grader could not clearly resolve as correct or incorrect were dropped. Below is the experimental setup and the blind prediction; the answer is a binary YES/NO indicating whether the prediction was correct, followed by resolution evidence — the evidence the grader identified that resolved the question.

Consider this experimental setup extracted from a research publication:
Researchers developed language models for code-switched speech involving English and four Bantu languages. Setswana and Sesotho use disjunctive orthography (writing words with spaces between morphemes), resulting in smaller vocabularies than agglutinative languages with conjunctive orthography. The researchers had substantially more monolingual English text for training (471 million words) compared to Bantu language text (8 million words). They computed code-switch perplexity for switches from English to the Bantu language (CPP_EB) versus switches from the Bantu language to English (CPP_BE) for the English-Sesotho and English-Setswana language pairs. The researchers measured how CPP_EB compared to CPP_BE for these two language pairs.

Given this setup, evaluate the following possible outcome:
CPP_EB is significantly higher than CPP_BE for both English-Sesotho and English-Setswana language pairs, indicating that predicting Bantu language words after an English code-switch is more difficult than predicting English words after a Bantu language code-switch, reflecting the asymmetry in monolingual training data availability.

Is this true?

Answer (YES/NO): NO